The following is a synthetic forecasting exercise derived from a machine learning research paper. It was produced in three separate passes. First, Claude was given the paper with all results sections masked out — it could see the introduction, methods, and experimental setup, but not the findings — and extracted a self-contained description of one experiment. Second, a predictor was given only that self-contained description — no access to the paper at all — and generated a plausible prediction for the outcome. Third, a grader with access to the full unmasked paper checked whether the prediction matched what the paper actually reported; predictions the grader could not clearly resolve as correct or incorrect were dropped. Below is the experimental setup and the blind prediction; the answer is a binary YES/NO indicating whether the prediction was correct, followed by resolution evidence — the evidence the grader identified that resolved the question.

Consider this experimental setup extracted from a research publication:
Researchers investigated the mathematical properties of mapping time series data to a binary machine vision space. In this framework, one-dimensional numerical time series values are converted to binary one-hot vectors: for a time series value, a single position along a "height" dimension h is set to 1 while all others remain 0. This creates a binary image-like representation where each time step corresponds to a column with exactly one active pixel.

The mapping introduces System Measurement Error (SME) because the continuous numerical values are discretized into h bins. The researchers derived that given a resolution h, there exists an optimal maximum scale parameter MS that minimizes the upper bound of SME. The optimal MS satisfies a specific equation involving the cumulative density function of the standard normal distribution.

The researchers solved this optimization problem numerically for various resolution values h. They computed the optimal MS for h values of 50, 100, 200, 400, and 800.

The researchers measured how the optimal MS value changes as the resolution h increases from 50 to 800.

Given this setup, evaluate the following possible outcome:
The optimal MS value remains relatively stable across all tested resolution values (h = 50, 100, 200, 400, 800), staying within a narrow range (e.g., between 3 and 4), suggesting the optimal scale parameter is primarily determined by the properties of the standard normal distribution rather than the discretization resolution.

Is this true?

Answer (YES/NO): NO